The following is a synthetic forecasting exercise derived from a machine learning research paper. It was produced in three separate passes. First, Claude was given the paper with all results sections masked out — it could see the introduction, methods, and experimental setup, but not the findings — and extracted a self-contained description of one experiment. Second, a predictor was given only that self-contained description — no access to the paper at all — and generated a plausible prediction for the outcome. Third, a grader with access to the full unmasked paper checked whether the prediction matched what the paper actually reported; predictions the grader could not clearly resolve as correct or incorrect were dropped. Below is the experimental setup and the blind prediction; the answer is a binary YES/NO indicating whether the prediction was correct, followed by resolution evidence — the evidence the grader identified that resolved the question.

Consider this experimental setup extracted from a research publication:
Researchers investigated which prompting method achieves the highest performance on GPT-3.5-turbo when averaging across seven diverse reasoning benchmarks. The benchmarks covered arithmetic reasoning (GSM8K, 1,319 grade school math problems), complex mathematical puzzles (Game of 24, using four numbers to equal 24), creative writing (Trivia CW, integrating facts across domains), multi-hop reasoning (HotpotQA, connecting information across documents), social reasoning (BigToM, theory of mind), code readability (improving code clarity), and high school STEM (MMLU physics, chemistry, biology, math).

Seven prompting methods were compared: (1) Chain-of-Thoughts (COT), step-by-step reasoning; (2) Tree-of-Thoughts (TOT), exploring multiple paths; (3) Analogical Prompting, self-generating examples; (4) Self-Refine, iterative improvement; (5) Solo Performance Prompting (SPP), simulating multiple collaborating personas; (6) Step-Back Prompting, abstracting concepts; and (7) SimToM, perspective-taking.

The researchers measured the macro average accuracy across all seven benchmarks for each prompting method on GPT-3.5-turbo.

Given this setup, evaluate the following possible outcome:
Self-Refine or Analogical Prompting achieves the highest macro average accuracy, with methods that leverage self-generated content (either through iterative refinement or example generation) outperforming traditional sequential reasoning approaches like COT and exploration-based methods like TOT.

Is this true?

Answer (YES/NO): NO